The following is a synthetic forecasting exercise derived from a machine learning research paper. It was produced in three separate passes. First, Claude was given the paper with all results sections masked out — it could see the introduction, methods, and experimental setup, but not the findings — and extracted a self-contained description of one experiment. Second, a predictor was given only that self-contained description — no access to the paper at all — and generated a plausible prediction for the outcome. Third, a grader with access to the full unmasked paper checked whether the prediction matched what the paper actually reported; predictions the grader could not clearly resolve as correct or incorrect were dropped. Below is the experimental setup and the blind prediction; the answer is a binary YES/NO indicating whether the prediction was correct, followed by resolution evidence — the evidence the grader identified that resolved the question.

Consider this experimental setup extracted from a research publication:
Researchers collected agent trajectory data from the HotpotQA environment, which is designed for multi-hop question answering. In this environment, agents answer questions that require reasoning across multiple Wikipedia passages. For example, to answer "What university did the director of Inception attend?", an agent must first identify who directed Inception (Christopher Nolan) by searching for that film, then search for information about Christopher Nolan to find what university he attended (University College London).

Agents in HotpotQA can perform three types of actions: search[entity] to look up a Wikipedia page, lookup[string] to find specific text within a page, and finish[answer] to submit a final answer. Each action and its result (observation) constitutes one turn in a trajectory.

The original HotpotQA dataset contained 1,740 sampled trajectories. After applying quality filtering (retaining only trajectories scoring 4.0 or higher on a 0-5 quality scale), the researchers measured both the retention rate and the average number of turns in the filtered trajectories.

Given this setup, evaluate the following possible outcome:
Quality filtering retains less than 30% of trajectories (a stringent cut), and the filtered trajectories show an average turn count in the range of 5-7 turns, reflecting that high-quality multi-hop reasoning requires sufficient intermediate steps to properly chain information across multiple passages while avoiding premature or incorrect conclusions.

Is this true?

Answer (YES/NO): NO